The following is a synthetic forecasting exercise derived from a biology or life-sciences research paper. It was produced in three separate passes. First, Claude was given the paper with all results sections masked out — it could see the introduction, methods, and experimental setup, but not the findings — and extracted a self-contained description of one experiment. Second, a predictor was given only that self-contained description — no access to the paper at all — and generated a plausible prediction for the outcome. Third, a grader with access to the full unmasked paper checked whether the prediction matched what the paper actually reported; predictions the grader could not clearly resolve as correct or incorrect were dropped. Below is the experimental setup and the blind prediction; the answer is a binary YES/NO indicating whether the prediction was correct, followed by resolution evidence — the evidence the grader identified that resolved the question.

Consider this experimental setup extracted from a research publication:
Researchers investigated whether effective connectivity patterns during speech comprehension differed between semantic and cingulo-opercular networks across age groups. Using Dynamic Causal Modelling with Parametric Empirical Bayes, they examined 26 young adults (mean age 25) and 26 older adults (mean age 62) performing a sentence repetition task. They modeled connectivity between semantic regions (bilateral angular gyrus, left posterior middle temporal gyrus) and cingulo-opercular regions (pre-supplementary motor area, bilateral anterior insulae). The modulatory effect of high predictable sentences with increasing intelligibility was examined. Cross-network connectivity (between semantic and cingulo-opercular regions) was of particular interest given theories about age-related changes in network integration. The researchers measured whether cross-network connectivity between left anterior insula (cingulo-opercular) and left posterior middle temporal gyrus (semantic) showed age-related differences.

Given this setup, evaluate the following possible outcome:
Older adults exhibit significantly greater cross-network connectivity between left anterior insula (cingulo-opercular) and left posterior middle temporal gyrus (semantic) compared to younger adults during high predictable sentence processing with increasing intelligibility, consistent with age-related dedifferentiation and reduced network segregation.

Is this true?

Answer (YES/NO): NO